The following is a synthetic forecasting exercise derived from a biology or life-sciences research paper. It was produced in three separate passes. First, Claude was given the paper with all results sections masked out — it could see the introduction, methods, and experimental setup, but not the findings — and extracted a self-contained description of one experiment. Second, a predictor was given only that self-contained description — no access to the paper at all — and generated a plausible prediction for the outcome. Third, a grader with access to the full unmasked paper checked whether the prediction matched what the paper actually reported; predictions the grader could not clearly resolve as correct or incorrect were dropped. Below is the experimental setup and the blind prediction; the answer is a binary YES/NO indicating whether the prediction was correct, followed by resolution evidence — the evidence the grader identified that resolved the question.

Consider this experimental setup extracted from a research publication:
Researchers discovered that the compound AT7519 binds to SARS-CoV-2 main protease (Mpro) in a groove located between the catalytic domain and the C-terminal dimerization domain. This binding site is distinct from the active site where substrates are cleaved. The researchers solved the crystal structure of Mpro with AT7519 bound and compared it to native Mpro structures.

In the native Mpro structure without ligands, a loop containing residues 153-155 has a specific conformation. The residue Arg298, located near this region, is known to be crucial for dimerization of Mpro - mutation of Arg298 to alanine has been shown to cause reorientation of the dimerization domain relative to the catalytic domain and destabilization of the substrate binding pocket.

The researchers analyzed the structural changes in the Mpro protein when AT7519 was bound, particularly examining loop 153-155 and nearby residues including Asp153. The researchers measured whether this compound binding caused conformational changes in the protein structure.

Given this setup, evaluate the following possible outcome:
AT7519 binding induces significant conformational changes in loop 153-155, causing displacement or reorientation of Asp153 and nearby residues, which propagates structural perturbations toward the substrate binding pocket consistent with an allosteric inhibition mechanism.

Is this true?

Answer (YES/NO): YES